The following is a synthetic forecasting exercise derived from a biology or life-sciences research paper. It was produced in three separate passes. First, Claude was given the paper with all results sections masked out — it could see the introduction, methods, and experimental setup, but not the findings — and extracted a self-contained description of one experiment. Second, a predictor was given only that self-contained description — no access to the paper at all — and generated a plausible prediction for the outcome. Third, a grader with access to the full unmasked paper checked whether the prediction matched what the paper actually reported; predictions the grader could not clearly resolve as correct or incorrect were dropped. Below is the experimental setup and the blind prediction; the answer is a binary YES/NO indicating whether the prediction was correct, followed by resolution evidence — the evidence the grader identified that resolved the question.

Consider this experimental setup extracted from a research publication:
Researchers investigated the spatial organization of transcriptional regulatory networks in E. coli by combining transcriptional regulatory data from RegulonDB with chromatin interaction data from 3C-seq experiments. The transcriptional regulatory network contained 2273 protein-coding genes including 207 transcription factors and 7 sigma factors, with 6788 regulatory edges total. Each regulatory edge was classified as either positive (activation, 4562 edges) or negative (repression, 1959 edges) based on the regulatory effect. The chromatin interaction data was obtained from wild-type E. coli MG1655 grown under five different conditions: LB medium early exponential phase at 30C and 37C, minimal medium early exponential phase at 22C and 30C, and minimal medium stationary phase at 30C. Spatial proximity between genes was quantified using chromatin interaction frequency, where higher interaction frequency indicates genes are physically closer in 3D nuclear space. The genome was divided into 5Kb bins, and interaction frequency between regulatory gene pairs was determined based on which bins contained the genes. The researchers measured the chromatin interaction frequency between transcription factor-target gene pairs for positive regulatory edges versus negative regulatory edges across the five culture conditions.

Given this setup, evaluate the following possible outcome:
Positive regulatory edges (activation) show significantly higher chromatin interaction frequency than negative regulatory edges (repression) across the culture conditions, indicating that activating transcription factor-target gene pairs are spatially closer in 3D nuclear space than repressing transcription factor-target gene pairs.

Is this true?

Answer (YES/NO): NO